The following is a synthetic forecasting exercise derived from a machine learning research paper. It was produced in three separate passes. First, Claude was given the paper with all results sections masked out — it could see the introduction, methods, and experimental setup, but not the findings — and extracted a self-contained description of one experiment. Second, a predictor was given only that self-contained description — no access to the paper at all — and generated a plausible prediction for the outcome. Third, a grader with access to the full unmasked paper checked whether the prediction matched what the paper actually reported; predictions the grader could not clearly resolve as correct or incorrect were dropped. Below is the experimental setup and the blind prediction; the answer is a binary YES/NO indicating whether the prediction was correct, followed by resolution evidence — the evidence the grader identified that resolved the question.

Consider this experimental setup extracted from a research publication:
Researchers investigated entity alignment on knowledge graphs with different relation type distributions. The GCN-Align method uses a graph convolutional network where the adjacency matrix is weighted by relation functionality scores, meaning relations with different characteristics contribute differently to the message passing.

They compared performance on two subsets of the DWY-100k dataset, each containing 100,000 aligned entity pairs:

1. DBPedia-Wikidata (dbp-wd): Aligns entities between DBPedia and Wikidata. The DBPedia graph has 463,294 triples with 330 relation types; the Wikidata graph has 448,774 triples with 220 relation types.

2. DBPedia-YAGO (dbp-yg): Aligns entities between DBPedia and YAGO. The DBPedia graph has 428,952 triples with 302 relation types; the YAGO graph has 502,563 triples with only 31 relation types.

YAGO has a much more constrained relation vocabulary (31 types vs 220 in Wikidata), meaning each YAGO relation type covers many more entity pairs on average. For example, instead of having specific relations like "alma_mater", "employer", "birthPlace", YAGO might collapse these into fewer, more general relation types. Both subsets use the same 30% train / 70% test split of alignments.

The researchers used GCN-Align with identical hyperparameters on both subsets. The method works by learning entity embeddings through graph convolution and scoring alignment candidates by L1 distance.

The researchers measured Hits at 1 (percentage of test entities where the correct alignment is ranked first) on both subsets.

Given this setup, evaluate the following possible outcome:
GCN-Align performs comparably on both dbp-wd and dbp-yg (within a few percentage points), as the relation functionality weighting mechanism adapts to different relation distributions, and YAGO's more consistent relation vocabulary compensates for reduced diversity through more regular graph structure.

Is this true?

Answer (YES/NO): NO